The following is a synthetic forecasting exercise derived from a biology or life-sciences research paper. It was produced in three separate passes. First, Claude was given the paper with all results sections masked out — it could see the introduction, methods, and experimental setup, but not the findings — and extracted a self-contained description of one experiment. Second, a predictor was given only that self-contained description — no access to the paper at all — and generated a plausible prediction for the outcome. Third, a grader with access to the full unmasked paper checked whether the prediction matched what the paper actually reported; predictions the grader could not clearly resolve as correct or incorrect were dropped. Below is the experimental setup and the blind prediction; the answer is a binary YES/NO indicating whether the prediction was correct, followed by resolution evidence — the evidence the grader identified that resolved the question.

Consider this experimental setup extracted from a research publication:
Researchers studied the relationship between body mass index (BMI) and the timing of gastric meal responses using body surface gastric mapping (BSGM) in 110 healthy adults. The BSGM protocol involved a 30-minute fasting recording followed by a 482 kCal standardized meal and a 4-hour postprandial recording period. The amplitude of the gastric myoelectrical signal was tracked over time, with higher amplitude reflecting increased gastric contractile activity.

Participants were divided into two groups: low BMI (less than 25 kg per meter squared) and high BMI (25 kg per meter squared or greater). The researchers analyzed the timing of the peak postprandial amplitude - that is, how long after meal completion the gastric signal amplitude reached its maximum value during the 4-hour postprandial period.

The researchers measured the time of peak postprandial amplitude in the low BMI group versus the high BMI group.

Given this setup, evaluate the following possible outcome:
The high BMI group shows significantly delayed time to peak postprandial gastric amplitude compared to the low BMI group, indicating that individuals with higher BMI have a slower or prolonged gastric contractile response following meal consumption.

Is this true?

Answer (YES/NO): NO